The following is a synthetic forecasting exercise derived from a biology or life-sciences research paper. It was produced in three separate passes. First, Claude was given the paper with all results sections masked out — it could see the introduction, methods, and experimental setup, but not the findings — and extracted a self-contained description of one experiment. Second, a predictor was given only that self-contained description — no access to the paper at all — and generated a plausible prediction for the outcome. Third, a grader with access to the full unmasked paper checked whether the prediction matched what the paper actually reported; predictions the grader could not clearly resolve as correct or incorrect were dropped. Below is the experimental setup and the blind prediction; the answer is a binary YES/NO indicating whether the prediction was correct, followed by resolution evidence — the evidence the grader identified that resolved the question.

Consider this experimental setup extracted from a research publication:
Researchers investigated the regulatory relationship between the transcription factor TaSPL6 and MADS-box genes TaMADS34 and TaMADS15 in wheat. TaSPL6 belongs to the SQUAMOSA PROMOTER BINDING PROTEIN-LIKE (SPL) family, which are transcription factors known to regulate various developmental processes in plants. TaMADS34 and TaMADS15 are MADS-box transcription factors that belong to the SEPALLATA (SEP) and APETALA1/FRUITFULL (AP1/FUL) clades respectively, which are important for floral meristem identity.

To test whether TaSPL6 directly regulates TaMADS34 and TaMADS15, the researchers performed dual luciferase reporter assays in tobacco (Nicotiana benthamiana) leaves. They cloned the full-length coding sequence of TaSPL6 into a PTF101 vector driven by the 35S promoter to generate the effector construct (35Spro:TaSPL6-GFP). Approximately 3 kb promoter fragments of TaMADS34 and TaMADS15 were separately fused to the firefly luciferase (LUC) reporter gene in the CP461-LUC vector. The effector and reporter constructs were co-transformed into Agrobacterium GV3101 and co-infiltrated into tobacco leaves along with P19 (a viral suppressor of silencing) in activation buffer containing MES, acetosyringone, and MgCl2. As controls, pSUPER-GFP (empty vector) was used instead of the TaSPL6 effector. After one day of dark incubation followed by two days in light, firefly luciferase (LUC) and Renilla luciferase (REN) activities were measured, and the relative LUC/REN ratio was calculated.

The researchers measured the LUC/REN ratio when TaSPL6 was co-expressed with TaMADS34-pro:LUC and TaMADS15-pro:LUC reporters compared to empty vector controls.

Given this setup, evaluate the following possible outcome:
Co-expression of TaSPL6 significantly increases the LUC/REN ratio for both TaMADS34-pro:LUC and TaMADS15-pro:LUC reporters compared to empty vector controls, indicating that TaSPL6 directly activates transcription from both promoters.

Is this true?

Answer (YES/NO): NO